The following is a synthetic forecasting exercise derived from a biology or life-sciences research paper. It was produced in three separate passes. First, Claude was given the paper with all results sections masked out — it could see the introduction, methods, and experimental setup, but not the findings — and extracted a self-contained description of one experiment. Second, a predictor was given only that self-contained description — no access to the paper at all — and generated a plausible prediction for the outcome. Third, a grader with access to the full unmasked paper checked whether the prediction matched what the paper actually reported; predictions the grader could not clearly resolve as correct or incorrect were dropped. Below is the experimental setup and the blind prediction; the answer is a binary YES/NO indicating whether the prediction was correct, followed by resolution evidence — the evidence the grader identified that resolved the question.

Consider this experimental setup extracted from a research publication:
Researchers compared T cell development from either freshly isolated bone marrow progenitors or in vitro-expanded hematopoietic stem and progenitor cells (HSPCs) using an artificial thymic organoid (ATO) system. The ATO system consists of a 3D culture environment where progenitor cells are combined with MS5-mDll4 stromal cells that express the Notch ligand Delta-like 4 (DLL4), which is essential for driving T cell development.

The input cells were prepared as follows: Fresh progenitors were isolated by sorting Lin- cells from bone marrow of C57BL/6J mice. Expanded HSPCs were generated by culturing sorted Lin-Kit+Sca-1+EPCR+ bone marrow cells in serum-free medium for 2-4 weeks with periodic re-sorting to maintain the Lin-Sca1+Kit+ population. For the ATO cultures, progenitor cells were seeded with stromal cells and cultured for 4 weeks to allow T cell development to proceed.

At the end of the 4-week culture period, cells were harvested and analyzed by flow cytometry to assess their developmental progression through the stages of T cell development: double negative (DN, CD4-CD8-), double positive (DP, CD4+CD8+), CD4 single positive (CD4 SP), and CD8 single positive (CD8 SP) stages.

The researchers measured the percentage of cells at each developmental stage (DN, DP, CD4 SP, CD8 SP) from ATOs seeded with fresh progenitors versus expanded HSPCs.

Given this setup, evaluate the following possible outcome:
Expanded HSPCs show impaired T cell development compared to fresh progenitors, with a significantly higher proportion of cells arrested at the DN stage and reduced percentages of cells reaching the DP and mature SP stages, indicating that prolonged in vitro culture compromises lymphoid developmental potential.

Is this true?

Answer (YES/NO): NO